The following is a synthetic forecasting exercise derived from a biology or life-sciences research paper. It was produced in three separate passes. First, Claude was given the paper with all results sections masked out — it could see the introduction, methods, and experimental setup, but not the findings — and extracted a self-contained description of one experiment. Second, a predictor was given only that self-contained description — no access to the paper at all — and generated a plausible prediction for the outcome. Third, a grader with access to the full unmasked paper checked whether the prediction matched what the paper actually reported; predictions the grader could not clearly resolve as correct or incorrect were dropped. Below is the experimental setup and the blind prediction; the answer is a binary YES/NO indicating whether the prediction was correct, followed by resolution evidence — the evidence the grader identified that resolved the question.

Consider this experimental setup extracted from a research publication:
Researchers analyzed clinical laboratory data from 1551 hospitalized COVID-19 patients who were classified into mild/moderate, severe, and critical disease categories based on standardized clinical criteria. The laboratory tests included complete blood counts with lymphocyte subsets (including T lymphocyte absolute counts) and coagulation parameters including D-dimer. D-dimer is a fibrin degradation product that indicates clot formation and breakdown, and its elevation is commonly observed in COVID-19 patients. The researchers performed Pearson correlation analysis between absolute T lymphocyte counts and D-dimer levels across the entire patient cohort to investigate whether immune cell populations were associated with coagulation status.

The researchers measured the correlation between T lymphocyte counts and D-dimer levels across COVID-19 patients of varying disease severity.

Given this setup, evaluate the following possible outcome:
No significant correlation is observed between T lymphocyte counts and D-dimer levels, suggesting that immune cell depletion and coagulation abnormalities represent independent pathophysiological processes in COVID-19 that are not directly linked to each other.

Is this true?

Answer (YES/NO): NO